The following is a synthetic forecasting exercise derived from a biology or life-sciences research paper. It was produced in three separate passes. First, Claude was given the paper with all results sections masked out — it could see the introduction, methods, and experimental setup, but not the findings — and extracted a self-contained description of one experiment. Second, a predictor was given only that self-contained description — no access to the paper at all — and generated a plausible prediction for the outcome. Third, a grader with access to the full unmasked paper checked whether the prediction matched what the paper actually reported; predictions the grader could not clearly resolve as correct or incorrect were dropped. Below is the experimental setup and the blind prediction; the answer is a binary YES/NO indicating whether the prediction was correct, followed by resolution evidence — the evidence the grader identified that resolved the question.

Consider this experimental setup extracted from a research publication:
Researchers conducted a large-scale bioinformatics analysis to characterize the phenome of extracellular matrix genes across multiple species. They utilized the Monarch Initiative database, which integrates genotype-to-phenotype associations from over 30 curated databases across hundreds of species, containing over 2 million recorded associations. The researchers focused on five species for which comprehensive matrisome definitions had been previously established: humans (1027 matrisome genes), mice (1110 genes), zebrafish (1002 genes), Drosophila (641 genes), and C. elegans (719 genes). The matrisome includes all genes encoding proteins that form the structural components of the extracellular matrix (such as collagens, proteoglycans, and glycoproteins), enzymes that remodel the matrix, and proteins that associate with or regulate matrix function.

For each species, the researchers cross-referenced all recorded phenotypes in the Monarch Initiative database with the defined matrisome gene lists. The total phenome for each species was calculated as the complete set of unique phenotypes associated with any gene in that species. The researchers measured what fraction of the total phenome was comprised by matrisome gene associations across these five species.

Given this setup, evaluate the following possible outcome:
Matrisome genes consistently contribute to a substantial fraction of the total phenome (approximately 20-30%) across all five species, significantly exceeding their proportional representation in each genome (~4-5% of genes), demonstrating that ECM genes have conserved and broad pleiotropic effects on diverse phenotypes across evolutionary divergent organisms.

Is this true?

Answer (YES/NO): NO